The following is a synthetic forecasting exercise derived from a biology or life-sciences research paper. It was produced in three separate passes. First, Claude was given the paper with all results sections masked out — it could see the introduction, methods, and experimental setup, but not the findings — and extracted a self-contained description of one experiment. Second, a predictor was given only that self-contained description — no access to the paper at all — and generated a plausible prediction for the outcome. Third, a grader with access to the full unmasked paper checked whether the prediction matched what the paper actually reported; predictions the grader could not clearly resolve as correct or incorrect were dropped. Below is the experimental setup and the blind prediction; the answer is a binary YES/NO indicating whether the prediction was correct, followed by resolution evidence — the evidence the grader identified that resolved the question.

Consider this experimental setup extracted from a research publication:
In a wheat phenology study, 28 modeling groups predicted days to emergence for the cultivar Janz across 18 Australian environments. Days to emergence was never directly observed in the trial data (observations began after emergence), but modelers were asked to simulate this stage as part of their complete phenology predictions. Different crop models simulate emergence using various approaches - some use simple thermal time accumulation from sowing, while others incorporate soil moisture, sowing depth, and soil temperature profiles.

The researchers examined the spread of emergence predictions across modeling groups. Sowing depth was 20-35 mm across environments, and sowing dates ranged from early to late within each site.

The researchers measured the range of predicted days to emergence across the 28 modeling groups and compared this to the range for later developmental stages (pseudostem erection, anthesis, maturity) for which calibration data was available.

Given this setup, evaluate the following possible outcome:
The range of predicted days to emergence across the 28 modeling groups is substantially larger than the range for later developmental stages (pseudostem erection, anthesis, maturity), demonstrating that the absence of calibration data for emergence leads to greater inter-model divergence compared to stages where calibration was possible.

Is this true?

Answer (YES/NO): YES